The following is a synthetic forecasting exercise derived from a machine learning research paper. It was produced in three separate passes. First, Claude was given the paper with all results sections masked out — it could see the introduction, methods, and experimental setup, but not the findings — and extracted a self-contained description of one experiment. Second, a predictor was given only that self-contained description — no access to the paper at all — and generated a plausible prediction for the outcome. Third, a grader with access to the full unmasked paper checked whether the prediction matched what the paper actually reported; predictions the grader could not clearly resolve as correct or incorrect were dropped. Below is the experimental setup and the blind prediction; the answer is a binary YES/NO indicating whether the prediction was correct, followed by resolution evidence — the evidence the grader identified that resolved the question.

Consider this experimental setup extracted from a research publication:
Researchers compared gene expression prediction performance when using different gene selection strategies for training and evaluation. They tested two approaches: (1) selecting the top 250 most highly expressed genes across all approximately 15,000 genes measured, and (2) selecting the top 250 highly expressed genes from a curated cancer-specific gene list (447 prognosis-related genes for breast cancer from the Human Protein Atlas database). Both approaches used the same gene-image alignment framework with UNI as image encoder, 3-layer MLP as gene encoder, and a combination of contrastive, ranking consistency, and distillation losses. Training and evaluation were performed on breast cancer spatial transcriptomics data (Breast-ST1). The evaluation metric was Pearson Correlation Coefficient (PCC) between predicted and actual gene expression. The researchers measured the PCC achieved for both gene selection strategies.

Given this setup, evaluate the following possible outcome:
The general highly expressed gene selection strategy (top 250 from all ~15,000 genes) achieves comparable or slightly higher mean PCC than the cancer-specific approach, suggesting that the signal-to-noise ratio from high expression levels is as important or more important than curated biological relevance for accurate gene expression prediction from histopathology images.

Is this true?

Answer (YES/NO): NO